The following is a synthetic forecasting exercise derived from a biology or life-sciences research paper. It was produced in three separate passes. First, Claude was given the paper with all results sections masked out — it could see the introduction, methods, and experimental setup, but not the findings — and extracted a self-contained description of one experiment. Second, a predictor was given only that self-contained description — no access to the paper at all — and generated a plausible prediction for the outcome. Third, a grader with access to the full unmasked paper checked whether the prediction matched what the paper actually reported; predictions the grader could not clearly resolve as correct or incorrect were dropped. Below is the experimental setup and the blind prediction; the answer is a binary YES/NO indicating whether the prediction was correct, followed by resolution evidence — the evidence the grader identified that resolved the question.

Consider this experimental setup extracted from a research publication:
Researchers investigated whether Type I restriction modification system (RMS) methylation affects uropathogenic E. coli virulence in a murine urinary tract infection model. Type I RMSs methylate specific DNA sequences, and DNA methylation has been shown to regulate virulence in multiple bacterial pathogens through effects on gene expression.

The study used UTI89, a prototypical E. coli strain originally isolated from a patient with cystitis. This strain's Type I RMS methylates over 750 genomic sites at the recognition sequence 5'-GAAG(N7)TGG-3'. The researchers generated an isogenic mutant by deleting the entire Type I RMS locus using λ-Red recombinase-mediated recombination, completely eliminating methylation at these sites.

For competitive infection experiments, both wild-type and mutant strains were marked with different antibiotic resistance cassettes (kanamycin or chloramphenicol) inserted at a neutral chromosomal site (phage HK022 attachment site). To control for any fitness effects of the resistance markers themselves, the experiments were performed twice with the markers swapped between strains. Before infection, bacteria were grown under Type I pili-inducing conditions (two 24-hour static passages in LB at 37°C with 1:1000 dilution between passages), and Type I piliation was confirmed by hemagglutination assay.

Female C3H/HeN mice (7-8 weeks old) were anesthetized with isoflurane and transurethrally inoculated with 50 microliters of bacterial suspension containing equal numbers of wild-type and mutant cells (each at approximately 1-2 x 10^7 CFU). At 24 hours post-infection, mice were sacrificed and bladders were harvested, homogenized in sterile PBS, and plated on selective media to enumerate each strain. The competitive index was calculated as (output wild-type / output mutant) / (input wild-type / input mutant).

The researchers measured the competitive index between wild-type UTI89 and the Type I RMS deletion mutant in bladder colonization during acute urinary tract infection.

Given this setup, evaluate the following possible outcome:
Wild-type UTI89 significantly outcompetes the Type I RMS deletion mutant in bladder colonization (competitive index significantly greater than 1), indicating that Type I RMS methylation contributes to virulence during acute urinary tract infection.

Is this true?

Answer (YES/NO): NO